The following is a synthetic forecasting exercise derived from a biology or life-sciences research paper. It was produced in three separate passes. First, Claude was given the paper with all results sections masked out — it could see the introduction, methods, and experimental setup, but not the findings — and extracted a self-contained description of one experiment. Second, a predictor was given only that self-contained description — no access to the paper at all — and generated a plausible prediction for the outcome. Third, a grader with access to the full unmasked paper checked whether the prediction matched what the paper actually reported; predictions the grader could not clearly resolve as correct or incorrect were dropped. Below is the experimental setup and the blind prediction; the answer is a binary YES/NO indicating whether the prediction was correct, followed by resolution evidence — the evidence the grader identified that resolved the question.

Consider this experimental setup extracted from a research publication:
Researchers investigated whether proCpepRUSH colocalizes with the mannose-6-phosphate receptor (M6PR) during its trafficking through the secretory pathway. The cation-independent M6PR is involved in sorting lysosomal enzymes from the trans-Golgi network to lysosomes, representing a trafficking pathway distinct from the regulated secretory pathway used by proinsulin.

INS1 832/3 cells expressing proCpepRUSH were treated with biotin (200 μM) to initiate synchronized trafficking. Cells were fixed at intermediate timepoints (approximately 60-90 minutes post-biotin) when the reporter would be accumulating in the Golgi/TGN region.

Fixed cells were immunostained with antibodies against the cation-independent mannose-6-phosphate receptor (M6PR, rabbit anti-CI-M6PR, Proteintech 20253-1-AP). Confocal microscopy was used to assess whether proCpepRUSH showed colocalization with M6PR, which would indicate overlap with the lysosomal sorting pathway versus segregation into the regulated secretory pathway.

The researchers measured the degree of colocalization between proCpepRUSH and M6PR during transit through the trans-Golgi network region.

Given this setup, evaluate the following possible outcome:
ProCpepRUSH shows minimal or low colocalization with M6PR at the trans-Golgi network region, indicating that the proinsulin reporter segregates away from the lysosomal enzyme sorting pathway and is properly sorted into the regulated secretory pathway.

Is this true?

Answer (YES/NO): YES